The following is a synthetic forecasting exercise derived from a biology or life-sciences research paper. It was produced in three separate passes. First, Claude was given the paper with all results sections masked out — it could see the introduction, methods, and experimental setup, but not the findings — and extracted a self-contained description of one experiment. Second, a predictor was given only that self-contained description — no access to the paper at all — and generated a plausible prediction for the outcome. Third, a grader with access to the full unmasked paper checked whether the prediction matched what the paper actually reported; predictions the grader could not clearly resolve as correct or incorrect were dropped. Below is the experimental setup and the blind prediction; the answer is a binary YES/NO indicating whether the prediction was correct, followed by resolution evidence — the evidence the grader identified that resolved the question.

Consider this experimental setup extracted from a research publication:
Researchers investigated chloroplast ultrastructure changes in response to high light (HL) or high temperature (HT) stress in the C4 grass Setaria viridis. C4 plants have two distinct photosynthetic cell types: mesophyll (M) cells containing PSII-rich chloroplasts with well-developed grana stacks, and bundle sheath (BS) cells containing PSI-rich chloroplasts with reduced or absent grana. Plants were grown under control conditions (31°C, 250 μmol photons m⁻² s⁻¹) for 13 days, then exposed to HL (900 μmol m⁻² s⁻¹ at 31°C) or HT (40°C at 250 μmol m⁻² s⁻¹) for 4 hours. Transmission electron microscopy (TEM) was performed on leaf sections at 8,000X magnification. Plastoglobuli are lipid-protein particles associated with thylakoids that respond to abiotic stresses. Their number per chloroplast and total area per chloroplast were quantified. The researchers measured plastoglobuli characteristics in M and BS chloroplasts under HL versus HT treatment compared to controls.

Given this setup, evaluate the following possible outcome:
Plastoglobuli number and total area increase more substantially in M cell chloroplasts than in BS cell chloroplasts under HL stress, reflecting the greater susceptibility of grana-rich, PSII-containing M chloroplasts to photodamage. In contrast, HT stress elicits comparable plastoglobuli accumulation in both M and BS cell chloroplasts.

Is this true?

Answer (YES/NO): NO